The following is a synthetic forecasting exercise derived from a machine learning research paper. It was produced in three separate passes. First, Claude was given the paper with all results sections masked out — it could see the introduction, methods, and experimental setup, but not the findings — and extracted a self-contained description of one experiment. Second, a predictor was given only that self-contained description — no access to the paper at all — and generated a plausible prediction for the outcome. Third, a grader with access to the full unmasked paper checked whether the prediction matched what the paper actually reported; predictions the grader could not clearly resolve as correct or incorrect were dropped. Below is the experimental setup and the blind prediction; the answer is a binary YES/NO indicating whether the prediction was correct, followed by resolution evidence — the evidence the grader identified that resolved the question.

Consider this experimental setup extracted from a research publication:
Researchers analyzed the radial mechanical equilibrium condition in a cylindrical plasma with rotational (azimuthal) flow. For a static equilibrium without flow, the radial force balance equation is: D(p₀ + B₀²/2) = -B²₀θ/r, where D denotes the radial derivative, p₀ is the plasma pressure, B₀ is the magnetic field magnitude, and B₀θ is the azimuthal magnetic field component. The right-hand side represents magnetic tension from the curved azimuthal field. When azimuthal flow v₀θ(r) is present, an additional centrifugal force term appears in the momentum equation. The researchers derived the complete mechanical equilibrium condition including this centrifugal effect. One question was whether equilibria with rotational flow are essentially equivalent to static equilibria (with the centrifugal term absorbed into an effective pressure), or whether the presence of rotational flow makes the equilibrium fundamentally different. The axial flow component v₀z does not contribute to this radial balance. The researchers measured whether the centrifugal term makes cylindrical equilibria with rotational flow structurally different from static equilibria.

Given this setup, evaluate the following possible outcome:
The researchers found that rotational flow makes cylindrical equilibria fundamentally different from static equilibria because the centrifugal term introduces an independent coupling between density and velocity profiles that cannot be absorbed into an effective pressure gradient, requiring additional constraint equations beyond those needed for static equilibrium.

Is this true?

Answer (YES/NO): NO